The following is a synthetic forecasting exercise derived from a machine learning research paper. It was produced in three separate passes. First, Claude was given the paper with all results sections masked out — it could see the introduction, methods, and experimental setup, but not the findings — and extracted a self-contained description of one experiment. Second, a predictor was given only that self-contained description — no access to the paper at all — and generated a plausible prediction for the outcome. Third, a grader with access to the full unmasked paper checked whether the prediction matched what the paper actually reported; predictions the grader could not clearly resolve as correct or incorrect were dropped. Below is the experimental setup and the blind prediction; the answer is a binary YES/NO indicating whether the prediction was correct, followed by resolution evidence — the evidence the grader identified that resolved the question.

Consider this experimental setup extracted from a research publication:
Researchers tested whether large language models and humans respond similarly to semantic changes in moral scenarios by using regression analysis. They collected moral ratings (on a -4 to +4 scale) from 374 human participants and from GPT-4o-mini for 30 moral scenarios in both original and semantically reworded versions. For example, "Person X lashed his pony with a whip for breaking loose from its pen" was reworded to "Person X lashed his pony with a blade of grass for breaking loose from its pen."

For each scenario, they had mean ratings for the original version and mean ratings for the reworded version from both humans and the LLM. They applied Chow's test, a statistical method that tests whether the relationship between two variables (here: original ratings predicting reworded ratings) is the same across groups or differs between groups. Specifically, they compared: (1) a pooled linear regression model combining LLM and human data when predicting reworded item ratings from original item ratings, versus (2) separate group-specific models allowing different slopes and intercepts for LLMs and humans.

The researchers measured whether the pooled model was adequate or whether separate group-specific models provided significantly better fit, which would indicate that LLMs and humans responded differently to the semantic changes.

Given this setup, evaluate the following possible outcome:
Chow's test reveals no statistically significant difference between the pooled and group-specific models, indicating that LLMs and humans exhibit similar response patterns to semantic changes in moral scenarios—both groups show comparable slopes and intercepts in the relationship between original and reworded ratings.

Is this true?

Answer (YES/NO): NO